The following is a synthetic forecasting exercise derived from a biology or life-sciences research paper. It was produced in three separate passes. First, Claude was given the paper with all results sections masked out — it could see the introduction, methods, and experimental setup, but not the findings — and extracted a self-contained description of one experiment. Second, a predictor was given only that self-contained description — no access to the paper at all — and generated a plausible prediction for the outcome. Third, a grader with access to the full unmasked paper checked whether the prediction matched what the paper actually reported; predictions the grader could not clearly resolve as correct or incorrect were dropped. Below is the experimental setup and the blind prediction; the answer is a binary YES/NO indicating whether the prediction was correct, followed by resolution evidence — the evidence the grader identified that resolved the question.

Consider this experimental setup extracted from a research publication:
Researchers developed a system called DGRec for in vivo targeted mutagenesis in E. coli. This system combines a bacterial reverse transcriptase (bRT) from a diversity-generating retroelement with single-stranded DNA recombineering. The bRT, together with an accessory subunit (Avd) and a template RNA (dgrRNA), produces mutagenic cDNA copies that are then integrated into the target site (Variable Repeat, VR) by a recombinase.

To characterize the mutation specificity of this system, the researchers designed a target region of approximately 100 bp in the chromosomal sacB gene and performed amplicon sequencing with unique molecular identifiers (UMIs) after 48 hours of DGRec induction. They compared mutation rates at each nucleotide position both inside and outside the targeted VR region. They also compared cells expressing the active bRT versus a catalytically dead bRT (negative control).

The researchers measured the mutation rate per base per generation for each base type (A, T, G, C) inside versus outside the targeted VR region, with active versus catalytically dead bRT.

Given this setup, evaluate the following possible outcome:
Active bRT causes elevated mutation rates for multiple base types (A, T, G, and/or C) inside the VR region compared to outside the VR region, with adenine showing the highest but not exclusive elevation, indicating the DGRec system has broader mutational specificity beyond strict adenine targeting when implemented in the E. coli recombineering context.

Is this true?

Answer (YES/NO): YES